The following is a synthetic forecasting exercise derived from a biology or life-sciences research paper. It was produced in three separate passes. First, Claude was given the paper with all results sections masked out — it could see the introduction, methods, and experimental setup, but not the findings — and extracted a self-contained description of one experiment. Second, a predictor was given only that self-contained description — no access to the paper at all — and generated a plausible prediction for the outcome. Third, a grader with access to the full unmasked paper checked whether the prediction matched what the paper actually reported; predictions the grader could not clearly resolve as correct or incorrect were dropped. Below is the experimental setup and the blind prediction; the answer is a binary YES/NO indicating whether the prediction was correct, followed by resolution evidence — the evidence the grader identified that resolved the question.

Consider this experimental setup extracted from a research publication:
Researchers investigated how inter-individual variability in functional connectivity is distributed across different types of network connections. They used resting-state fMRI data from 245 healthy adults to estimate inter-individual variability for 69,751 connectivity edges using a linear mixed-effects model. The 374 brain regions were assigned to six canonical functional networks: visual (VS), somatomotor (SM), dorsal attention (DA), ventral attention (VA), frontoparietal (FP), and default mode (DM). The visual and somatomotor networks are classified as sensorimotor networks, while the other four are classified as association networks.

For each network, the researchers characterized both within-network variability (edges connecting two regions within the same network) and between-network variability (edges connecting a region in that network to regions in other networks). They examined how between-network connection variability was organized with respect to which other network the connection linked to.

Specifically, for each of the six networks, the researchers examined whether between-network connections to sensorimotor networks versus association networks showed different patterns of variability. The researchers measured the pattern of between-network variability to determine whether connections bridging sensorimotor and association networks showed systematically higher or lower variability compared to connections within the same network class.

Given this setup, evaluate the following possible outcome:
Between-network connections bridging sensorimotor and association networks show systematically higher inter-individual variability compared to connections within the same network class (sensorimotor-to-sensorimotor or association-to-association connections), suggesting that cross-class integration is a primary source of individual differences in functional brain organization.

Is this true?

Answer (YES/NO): NO